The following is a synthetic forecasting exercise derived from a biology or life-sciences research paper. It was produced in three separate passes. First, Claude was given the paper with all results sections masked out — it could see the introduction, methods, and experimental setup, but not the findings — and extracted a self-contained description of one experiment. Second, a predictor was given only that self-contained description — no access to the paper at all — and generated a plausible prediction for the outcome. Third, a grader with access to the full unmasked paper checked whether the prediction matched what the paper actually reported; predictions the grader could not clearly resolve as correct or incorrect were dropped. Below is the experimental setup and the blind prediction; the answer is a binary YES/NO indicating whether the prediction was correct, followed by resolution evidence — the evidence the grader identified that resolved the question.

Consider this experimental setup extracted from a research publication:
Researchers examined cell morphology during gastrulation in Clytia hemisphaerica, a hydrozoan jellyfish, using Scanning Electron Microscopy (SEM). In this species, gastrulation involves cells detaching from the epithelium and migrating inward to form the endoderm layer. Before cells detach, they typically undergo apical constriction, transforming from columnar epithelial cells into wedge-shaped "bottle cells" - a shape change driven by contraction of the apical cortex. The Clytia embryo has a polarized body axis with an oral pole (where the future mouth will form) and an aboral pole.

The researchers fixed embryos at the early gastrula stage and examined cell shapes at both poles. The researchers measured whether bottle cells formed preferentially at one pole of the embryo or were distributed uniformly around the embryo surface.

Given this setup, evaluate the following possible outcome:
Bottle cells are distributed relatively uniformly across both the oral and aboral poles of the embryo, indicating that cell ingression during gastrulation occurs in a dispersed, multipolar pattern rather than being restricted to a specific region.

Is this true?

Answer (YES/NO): NO